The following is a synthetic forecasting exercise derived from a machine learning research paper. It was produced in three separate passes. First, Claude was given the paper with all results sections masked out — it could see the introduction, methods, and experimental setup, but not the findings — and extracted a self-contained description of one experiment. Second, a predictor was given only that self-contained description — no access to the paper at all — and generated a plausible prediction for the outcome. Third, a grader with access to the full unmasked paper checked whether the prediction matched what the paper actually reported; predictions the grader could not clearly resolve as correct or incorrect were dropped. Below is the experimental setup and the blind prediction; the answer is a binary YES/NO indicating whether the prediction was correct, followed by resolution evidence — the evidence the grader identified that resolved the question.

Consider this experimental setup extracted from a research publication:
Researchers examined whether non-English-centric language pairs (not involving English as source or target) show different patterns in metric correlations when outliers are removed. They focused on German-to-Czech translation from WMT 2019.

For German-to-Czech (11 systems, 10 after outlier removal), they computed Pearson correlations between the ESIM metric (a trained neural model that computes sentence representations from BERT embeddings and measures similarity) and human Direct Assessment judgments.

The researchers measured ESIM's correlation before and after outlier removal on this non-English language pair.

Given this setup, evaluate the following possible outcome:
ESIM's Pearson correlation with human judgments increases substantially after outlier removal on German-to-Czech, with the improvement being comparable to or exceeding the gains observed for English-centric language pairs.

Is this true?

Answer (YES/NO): NO